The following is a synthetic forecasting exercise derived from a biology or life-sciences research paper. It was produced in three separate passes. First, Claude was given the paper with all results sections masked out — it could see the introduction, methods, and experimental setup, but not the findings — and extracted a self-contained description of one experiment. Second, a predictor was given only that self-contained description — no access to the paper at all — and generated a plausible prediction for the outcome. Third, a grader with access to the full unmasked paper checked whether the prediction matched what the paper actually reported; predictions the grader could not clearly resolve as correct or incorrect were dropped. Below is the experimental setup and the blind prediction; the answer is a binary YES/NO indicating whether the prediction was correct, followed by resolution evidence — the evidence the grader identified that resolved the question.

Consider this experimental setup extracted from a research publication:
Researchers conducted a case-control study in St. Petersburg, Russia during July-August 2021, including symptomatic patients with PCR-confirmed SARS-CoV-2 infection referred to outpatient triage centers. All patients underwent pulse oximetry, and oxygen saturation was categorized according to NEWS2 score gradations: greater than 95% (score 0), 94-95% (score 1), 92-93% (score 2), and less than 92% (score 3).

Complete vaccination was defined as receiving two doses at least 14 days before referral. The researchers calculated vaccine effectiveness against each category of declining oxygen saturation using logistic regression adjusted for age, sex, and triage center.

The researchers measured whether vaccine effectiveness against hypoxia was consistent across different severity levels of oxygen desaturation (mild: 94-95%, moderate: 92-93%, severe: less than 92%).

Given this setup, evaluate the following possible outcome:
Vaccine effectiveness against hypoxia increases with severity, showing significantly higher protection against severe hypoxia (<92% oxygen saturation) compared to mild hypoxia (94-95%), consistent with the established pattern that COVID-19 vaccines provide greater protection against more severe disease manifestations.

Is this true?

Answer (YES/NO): NO